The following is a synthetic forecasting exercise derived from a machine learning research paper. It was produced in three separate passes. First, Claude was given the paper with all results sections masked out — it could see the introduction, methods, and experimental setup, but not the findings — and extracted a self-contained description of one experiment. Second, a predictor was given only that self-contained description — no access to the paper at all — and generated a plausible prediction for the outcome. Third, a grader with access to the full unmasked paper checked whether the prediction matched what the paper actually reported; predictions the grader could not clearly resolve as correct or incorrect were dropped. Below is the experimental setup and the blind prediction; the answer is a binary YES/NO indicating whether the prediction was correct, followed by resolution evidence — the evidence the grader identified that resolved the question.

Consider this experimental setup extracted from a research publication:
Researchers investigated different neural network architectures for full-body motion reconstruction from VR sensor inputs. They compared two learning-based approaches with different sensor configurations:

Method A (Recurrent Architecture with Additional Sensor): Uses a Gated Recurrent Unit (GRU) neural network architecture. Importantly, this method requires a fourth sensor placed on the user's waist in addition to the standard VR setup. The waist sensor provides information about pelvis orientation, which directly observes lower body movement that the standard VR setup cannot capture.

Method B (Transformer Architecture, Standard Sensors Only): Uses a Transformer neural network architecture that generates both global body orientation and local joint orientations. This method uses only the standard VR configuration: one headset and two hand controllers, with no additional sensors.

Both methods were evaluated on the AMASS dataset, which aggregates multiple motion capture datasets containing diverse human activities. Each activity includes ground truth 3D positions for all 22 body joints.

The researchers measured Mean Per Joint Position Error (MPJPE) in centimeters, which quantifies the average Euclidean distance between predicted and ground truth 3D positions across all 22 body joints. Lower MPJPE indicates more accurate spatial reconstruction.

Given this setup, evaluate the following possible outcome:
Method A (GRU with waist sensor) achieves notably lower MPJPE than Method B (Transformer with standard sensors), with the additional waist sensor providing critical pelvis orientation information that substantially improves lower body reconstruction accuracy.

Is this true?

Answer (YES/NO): NO